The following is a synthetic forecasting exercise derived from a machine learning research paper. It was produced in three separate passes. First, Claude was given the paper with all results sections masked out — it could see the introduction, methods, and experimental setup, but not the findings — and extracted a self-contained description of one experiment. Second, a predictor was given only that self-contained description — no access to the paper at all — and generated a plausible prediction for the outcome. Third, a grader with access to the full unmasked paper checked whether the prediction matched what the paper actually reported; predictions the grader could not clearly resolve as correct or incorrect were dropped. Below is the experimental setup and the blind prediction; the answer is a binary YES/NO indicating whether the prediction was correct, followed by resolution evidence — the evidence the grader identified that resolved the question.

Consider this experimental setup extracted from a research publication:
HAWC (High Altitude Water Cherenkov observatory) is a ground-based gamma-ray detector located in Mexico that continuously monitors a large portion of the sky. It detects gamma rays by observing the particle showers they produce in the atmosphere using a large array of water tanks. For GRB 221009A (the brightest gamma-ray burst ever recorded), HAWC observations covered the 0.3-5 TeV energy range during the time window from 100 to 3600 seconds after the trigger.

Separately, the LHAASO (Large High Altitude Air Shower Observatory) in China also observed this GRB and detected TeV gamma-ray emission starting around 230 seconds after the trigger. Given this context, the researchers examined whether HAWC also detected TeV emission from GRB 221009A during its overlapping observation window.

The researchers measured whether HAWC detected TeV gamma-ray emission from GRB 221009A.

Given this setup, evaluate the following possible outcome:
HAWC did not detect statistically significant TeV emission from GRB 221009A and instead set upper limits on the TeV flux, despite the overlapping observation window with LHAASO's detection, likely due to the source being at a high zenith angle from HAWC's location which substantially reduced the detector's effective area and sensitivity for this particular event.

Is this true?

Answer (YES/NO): NO